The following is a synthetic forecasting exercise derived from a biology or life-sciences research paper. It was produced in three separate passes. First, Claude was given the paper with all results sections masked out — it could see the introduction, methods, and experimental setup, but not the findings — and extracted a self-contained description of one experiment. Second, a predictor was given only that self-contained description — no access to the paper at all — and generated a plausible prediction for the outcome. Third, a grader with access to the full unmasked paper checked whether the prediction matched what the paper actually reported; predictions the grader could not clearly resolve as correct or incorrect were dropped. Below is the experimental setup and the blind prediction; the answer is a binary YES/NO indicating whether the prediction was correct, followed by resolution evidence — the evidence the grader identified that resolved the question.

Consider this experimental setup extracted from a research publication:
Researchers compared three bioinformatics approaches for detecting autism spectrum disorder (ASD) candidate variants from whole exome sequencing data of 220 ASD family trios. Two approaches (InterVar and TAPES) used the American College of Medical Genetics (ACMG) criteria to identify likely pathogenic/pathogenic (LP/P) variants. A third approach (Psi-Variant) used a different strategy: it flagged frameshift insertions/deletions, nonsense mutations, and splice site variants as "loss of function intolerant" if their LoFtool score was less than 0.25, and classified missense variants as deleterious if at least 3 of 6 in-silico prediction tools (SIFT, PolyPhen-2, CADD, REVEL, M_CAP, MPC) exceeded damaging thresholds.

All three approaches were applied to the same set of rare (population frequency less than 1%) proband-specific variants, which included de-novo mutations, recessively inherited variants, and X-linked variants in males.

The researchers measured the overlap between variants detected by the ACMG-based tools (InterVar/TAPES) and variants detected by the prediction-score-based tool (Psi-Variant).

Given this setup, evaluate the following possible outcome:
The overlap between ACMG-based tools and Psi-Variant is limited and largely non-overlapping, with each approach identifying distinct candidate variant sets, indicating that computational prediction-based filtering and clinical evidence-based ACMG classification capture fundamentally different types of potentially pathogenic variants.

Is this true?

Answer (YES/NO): YES